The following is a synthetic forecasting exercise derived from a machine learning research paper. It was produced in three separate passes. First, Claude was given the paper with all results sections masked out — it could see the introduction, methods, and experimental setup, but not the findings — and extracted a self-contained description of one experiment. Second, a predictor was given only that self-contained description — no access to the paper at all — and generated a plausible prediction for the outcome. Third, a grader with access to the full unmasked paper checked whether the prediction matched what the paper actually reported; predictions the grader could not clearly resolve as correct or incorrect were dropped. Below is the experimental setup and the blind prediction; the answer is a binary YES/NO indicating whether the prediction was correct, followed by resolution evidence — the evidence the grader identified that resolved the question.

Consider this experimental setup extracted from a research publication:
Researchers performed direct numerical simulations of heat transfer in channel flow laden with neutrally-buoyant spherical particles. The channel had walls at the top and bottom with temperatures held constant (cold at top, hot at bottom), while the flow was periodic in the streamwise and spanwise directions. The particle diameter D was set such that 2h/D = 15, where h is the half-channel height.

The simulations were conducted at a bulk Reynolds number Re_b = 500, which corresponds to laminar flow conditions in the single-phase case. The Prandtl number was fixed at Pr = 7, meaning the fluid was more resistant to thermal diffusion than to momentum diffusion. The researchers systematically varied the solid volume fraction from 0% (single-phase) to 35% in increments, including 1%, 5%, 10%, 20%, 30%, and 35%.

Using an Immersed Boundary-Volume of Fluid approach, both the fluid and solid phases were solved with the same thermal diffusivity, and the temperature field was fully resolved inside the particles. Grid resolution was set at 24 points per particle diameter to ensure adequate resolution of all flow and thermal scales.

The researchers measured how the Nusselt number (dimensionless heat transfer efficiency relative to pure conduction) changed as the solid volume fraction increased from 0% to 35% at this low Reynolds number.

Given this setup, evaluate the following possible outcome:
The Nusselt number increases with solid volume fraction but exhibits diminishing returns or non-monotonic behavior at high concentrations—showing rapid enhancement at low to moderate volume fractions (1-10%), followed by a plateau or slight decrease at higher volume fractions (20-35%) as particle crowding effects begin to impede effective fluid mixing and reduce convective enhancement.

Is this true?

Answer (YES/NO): NO